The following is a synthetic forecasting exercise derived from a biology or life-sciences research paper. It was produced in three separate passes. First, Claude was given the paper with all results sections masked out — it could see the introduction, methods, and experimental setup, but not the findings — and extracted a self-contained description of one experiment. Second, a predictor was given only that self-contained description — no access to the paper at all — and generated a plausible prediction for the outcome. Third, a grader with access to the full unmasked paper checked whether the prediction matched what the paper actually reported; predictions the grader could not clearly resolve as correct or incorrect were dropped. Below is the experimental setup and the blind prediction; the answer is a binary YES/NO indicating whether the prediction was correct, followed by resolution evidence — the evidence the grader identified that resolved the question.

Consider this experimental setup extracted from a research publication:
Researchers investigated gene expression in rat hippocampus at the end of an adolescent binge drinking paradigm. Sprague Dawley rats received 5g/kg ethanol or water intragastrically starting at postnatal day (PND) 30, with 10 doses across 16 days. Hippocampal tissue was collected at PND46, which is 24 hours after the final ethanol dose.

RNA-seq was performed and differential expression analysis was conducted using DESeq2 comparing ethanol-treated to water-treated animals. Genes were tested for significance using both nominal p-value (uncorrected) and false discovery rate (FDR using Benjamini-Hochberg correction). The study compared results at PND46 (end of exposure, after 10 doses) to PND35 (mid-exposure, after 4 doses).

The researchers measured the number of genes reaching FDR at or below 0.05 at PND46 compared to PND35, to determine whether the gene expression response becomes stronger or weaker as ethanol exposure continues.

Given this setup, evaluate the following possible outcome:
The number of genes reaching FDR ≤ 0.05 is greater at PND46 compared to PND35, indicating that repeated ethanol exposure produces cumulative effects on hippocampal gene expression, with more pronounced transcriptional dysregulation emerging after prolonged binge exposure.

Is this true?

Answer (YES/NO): NO